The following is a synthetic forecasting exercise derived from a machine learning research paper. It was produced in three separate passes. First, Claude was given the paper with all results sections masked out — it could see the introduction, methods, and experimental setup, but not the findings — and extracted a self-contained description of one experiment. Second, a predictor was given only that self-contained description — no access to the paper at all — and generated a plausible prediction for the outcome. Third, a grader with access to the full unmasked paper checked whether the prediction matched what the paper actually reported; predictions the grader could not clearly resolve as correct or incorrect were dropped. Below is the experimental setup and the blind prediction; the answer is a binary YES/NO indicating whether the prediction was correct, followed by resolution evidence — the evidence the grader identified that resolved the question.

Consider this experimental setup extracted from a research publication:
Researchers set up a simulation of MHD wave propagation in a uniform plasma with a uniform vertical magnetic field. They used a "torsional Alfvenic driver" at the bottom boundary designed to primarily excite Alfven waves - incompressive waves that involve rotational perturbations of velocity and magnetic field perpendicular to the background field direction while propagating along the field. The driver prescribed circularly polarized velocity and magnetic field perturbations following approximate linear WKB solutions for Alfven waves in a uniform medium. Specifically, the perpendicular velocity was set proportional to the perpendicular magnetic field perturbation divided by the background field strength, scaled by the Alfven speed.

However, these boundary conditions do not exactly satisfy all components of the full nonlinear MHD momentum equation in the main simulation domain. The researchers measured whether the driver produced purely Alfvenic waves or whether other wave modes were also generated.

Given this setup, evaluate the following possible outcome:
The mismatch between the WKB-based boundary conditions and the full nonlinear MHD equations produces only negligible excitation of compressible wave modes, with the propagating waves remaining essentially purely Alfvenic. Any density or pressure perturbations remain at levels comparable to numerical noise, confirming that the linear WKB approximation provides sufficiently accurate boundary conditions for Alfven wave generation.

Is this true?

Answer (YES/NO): NO